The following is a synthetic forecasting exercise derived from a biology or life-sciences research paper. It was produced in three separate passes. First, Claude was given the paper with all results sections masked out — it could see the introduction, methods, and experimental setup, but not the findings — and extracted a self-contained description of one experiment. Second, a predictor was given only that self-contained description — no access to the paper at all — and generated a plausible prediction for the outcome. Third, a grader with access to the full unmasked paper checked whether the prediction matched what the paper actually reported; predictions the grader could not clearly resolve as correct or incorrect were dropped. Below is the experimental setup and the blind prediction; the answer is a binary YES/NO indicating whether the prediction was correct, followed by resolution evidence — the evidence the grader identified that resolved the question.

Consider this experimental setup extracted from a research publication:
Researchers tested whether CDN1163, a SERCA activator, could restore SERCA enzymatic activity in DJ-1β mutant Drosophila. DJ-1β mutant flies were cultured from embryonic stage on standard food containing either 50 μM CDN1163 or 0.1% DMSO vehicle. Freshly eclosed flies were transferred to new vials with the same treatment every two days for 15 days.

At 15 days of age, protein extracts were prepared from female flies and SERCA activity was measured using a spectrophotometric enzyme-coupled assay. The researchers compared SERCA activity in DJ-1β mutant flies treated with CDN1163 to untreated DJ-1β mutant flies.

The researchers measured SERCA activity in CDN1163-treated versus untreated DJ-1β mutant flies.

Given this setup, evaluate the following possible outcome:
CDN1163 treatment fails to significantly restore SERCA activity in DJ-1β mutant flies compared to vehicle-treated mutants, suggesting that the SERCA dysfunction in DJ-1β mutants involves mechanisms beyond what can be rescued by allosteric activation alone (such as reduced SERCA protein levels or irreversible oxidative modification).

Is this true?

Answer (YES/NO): NO